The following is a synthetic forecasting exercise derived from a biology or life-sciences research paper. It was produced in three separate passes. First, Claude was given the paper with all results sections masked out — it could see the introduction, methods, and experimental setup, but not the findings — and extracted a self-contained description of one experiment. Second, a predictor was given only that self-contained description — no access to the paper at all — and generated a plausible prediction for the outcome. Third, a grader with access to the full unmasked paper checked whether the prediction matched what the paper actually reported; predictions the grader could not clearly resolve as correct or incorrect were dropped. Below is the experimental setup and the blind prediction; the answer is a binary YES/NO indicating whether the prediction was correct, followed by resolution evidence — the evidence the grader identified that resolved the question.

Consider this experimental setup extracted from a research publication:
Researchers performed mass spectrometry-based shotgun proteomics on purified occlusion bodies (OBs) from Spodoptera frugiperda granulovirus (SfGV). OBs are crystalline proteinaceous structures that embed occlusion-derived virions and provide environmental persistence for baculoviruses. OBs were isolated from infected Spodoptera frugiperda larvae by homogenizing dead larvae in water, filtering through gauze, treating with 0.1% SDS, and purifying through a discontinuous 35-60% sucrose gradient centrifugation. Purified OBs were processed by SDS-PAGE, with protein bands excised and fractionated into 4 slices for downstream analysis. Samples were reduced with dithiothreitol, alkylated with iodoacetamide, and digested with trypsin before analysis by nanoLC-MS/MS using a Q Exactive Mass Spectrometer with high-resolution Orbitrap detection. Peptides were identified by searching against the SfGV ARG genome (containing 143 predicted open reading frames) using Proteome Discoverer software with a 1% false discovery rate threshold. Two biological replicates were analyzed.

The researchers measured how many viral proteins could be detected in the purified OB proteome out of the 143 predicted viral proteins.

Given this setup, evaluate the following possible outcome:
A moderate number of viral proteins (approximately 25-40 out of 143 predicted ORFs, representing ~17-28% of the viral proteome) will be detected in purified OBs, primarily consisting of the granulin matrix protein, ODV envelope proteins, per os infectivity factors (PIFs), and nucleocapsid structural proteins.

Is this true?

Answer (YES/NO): NO